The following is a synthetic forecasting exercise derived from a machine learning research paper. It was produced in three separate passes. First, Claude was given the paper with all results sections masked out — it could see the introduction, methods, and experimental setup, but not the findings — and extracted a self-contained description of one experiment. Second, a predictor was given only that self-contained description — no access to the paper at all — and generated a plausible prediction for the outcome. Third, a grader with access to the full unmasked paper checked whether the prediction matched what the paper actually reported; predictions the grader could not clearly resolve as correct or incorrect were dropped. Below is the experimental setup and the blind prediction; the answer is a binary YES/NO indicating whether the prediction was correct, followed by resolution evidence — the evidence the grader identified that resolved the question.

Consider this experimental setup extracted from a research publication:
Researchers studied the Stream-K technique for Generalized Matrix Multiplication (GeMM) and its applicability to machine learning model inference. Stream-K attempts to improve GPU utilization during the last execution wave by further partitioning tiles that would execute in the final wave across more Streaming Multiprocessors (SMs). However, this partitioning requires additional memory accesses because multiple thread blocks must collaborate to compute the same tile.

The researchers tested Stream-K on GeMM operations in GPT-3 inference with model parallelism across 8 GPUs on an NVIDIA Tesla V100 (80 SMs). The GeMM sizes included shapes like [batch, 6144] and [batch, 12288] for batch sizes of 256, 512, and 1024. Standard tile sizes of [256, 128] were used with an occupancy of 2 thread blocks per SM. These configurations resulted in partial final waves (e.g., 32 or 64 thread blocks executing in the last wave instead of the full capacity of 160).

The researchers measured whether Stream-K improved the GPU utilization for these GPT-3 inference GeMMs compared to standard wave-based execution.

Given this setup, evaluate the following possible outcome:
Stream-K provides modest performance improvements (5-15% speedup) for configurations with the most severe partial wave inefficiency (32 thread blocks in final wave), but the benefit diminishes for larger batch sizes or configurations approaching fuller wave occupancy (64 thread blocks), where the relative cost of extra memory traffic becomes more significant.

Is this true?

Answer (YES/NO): NO